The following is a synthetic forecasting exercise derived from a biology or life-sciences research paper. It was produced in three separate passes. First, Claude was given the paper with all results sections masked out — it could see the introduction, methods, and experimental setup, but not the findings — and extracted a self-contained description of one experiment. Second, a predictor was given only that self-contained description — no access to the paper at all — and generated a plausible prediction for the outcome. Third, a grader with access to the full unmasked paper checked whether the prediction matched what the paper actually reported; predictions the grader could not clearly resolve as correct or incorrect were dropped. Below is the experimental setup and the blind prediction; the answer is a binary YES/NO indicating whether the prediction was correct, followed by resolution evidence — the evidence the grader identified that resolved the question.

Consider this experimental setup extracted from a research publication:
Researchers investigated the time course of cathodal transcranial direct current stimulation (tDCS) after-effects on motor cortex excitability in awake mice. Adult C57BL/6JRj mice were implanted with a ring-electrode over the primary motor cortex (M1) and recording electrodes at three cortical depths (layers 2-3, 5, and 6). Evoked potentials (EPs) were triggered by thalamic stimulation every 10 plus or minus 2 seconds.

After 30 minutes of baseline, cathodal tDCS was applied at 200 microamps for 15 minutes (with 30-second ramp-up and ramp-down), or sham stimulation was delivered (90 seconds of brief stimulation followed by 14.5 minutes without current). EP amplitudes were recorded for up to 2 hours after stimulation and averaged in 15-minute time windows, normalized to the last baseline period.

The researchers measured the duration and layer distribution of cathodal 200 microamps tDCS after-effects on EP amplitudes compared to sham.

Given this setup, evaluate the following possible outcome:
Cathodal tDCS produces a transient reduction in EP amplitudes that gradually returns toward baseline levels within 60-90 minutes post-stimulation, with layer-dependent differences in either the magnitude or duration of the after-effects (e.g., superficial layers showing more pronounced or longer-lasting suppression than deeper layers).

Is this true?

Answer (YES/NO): NO